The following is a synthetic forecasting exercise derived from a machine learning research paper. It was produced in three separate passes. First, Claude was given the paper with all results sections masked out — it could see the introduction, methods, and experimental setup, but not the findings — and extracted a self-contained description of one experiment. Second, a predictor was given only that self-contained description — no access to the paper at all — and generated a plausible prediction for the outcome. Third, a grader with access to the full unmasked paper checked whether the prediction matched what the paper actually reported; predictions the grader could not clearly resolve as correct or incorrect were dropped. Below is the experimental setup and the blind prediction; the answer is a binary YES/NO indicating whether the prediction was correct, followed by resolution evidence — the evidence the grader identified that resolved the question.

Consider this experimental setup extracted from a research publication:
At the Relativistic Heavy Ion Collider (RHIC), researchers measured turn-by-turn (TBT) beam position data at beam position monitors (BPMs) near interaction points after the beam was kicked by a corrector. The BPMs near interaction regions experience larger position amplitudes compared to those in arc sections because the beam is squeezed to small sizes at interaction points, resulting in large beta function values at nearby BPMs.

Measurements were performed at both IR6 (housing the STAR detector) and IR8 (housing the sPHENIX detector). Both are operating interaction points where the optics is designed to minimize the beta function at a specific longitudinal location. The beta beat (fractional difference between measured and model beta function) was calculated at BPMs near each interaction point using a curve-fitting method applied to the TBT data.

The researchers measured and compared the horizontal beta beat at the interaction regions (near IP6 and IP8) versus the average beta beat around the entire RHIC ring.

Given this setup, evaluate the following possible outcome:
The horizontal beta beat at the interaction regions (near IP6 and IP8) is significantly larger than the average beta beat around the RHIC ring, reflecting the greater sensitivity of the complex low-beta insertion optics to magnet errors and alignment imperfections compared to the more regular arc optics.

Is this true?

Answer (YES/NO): YES